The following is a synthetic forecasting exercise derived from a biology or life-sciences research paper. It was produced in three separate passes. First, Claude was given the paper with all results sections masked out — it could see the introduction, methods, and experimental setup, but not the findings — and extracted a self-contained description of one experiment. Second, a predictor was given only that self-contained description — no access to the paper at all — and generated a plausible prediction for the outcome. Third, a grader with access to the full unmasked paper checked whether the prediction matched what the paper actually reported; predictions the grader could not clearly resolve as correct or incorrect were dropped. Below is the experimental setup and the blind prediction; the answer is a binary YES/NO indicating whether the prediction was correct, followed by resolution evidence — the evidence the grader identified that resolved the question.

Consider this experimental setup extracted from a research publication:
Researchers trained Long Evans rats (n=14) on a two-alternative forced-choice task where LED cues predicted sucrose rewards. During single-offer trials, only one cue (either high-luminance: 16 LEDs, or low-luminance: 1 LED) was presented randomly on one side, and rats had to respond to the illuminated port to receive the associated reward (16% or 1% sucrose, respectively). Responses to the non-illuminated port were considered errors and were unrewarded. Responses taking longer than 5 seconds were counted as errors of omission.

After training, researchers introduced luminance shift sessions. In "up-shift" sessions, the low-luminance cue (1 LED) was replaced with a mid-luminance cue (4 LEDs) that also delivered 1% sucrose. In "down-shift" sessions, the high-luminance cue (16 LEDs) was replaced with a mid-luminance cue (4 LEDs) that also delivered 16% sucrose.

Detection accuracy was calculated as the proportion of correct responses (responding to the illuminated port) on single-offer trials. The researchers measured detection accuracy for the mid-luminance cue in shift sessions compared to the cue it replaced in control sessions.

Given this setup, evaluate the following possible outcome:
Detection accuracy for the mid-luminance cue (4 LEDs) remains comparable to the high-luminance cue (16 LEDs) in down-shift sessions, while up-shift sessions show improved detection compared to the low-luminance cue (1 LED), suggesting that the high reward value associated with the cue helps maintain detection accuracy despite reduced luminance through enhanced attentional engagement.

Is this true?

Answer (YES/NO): NO